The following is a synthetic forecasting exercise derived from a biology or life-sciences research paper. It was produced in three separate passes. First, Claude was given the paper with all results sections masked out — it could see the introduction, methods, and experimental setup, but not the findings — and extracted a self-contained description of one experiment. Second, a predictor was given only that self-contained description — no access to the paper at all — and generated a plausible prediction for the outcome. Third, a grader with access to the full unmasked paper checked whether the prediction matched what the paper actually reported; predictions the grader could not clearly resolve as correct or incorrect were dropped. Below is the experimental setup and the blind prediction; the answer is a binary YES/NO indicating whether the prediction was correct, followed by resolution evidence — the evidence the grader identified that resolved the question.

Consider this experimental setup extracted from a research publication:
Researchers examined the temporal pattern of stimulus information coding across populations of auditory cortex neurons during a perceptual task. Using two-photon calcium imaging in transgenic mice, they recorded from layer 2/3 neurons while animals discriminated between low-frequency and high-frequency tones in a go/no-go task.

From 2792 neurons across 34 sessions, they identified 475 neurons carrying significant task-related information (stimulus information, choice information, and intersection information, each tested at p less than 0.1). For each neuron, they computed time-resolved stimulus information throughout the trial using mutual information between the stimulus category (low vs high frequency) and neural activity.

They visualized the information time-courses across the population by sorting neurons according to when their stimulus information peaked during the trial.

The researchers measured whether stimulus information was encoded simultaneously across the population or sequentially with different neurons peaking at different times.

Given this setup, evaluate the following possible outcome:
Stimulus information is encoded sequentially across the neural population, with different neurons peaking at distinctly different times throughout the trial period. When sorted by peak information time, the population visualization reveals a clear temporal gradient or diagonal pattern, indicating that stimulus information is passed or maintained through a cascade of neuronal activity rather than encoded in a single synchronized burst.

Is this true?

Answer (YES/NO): YES